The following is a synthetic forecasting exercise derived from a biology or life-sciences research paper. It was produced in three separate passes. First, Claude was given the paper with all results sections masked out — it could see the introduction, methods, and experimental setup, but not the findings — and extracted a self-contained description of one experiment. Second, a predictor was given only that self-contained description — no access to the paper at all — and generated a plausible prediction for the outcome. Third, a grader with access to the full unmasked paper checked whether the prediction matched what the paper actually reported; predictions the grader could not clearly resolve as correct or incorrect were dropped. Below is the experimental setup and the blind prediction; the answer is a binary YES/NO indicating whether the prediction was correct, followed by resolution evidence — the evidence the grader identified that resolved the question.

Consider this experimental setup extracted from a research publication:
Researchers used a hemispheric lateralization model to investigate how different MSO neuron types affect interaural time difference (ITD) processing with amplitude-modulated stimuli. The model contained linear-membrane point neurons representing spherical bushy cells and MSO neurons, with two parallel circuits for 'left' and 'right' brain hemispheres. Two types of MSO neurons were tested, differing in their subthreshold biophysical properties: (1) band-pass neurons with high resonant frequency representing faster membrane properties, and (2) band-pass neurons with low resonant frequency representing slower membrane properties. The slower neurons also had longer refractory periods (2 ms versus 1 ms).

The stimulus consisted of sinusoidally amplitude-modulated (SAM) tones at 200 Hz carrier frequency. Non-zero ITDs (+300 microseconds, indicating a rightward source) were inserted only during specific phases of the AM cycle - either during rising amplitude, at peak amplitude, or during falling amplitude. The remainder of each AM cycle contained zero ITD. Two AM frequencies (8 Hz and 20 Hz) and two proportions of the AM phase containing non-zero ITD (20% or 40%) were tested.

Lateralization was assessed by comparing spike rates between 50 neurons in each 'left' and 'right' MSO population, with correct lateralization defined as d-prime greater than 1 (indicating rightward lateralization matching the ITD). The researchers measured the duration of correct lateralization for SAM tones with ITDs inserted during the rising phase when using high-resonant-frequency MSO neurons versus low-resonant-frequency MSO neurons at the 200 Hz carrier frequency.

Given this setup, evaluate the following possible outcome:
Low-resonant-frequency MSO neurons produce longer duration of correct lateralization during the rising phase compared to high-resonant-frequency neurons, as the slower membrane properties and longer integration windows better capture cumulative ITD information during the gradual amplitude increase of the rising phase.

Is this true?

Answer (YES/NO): YES